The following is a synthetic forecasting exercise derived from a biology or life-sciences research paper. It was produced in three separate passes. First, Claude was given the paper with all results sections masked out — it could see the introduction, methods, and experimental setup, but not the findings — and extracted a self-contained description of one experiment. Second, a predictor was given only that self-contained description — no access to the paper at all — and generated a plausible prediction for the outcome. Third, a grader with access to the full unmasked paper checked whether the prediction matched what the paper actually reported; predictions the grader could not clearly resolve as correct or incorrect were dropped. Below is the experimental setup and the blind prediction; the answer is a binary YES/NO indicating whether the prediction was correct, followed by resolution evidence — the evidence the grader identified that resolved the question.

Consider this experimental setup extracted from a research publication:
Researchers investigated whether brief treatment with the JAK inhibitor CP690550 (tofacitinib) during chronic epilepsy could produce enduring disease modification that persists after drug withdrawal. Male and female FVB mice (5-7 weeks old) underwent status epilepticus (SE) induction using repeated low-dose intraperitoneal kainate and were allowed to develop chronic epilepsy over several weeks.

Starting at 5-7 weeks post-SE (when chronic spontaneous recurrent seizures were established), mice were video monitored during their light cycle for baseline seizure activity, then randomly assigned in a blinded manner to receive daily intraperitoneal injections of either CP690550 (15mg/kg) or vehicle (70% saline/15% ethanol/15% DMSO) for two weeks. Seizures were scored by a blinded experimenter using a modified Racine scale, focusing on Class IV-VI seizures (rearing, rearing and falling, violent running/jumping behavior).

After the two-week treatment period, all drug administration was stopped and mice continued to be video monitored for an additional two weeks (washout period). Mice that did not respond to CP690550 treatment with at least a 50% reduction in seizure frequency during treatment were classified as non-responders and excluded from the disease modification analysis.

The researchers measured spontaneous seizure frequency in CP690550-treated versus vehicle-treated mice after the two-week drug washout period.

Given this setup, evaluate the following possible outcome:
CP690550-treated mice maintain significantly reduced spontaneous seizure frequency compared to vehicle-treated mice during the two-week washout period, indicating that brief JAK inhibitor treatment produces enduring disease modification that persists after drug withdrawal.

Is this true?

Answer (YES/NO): YES